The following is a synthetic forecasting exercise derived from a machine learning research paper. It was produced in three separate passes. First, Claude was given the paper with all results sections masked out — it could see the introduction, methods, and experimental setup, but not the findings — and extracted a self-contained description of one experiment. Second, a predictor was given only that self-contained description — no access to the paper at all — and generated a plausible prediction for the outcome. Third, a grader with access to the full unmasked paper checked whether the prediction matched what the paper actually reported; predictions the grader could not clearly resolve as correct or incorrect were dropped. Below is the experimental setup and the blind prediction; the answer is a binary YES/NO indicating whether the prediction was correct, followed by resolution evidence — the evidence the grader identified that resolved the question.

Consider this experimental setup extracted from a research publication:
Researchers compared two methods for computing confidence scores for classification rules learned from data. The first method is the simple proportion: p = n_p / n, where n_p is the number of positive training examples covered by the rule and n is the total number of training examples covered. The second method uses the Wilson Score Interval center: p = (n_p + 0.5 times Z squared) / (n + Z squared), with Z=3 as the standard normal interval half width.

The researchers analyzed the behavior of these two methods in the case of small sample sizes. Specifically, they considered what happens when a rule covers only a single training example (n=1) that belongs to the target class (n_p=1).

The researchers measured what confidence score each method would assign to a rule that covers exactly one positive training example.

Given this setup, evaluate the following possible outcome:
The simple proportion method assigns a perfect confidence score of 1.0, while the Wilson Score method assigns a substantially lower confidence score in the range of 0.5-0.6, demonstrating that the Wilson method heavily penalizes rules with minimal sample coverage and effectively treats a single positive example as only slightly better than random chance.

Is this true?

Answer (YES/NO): YES